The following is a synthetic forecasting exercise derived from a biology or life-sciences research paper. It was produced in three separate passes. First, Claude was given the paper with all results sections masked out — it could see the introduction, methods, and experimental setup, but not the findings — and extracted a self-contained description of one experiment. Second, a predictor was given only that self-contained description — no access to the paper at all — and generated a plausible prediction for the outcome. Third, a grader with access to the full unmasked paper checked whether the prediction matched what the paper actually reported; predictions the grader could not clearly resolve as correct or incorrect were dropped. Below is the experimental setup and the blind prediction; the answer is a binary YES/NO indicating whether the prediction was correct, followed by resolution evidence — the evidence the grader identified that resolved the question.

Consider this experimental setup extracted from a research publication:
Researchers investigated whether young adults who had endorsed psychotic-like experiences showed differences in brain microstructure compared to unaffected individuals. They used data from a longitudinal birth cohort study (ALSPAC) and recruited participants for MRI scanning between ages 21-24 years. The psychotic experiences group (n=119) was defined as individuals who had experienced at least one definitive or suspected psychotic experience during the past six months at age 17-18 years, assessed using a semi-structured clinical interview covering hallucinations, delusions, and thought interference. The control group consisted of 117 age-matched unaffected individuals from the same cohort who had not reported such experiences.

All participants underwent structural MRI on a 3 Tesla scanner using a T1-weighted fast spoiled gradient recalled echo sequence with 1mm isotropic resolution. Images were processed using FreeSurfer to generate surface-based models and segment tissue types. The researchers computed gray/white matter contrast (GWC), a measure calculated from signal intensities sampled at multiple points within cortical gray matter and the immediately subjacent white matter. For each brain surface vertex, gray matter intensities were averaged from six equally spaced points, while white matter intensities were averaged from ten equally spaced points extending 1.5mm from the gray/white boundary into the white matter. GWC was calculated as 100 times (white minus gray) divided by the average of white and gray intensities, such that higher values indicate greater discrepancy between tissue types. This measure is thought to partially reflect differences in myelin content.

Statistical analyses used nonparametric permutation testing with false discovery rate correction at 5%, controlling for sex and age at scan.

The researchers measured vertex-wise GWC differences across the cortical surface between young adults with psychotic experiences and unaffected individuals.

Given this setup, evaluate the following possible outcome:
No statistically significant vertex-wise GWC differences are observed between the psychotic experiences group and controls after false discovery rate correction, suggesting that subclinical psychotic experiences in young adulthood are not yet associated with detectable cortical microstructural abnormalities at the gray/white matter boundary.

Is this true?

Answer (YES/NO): YES